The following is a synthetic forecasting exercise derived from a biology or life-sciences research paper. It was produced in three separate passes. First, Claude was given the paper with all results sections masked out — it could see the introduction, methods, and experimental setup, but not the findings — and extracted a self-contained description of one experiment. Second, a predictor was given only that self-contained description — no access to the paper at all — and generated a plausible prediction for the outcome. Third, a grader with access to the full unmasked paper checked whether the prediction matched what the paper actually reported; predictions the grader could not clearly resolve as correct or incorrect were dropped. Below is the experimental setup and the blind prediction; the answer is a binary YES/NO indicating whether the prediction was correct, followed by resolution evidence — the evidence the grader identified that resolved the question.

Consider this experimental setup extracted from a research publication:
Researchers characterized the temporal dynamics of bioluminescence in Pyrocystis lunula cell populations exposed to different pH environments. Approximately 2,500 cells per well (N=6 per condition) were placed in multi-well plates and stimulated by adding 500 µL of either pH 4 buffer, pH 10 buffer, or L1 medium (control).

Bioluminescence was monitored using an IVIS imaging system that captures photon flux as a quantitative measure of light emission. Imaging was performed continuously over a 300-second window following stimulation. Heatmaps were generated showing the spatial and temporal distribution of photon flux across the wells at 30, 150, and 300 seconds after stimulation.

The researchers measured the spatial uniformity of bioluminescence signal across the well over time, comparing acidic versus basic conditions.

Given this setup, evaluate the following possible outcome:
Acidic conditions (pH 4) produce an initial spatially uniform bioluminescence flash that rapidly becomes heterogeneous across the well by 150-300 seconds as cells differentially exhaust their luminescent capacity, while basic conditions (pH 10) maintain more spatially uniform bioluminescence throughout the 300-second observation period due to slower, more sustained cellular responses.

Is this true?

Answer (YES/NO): NO